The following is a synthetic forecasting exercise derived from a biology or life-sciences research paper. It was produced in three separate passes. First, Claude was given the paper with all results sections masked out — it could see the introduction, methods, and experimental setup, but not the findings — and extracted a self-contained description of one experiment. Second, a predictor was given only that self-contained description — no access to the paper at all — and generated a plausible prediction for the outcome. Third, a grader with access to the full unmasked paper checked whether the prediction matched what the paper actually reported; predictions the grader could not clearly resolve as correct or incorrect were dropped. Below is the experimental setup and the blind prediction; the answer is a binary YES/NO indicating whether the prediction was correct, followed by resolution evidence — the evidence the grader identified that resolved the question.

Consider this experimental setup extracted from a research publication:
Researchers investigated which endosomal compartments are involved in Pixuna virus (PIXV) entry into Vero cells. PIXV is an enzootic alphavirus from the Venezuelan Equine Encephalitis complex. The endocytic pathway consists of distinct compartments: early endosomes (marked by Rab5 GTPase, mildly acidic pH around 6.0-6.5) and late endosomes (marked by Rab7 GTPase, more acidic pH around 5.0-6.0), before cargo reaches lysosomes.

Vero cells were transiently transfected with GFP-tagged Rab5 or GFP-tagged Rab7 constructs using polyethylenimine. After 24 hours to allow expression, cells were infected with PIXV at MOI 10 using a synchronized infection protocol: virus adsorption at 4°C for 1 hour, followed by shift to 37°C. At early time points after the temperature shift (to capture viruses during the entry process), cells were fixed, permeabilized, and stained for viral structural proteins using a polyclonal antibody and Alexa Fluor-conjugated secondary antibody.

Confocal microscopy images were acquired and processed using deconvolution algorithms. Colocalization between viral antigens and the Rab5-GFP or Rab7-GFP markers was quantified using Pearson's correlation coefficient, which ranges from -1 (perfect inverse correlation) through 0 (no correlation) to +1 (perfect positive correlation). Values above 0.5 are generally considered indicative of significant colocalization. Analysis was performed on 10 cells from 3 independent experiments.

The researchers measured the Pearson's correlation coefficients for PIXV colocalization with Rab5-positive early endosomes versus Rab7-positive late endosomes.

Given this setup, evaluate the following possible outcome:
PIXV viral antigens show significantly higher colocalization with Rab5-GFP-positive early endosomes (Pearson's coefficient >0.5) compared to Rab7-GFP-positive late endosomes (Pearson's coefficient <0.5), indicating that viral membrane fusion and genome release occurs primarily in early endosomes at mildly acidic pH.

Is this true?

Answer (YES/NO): NO